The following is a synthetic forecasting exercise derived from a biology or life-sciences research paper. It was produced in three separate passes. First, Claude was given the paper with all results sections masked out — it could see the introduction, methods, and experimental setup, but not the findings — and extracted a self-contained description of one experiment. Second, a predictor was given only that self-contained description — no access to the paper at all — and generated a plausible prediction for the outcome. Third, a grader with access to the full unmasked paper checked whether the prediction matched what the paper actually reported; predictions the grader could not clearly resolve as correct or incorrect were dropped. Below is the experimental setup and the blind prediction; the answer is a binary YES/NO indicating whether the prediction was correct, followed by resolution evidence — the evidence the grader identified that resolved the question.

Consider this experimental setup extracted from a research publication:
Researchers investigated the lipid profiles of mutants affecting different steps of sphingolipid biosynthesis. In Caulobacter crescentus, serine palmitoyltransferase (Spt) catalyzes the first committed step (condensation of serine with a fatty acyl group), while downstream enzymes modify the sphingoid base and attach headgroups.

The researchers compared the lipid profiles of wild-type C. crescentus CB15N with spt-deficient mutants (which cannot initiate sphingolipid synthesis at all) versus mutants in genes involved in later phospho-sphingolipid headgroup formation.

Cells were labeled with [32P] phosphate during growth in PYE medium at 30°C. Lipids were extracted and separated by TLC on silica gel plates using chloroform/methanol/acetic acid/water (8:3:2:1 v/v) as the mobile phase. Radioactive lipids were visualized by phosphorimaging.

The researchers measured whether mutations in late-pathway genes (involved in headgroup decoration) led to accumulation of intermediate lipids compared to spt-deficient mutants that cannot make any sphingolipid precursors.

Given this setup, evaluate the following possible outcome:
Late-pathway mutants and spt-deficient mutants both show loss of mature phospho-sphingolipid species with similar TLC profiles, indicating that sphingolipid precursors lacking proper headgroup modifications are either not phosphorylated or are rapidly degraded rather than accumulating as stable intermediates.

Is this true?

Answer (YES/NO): NO